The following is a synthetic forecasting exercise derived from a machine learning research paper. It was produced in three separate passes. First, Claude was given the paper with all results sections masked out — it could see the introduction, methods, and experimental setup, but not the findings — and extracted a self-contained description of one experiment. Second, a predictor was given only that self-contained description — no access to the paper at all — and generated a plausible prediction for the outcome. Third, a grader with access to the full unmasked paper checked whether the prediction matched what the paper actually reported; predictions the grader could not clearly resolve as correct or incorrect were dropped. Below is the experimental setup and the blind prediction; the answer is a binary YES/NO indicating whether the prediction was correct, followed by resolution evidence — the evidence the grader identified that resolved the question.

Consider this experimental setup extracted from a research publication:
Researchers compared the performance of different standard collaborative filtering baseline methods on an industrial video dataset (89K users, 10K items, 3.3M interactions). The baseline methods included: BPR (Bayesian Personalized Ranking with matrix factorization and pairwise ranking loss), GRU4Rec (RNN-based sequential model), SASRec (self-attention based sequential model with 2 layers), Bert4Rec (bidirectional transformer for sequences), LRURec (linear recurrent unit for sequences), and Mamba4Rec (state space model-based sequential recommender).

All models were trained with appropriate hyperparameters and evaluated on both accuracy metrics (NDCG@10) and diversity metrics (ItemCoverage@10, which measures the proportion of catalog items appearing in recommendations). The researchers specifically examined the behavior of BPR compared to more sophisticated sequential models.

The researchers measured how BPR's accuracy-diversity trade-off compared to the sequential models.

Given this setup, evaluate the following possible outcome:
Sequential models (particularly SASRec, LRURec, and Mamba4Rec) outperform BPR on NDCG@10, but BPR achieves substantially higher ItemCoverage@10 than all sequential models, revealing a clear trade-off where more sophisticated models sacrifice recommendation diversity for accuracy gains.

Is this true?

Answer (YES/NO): NO